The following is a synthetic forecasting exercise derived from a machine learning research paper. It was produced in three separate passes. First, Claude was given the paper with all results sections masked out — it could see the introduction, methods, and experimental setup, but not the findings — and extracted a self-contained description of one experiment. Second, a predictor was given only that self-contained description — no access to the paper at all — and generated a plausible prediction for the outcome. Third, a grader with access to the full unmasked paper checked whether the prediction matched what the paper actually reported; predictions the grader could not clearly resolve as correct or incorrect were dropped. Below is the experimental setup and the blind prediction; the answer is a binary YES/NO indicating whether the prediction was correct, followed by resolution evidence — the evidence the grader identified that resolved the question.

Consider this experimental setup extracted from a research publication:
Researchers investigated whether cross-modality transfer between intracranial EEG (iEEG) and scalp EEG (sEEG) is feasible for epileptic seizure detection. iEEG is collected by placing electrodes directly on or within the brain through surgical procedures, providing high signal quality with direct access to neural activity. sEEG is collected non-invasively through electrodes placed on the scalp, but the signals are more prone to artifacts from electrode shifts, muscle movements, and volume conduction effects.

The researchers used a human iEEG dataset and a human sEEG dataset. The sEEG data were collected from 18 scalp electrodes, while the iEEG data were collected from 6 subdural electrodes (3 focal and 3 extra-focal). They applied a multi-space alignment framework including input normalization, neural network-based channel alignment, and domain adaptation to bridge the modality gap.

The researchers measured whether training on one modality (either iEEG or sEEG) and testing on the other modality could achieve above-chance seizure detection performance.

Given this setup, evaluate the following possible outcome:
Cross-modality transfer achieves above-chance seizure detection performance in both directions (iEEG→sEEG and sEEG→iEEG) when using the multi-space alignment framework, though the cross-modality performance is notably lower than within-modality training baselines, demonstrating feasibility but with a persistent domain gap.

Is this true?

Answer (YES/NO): NO